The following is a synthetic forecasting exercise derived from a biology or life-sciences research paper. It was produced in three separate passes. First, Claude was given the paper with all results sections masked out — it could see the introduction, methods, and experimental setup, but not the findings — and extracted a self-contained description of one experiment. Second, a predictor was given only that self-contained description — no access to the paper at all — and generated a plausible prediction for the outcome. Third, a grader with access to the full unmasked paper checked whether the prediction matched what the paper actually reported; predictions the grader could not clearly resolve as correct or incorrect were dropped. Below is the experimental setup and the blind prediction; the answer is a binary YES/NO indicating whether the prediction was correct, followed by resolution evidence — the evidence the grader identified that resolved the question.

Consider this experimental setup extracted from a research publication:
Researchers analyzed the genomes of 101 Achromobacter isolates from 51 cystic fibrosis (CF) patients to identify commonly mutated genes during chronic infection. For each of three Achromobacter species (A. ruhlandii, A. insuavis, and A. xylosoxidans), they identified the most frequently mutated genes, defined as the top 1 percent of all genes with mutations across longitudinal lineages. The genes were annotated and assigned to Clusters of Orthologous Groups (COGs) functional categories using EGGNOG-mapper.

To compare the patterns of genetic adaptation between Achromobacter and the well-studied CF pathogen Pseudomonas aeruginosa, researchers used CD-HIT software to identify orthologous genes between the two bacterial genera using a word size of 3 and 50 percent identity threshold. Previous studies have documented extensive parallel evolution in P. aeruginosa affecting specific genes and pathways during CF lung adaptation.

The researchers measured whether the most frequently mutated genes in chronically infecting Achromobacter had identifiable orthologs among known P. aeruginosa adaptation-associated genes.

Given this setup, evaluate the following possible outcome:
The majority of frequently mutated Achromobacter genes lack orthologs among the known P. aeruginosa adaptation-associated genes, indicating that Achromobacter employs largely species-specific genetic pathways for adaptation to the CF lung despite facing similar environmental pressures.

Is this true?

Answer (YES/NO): YES